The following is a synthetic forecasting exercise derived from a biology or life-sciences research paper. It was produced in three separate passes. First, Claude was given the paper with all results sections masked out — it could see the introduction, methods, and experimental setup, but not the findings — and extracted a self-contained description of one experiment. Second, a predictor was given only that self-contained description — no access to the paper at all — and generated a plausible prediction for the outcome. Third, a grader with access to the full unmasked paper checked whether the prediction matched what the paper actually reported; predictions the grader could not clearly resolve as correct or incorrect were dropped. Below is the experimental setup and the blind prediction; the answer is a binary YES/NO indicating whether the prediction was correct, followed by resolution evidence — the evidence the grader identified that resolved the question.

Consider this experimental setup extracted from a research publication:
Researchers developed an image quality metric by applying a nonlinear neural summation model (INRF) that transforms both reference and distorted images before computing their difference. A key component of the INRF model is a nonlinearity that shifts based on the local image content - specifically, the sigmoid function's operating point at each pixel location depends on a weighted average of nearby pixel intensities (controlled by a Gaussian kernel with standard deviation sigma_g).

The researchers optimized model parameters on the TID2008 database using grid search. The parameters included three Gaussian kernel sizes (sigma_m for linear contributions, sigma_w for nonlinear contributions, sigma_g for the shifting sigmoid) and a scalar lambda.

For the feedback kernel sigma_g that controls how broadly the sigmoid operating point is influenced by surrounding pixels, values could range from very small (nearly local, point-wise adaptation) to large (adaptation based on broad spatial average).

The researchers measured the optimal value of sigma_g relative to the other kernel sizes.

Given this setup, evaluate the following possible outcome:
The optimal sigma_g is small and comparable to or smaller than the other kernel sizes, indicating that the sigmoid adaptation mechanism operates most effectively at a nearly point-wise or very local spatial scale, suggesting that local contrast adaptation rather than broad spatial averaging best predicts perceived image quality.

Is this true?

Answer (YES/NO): YES